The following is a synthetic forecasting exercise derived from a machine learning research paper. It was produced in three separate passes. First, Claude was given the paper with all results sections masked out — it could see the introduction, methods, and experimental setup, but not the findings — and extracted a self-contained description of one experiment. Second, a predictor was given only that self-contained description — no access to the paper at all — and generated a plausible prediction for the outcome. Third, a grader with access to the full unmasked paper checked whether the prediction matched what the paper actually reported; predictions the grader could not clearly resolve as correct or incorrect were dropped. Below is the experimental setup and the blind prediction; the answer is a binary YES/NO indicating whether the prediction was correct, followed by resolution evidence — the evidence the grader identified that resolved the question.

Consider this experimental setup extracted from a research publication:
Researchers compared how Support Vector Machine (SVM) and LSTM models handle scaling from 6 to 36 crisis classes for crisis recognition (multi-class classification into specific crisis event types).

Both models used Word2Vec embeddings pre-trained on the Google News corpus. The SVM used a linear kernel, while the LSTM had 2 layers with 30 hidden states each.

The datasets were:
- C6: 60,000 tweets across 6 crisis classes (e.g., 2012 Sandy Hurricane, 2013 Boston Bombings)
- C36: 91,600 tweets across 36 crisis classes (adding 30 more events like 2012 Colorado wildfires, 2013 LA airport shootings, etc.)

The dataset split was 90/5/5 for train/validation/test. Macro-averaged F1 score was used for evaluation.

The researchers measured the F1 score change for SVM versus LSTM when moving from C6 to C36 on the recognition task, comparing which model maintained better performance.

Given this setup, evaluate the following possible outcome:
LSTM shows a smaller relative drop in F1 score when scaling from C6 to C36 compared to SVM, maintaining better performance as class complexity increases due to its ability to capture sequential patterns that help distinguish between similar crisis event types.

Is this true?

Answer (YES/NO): NO